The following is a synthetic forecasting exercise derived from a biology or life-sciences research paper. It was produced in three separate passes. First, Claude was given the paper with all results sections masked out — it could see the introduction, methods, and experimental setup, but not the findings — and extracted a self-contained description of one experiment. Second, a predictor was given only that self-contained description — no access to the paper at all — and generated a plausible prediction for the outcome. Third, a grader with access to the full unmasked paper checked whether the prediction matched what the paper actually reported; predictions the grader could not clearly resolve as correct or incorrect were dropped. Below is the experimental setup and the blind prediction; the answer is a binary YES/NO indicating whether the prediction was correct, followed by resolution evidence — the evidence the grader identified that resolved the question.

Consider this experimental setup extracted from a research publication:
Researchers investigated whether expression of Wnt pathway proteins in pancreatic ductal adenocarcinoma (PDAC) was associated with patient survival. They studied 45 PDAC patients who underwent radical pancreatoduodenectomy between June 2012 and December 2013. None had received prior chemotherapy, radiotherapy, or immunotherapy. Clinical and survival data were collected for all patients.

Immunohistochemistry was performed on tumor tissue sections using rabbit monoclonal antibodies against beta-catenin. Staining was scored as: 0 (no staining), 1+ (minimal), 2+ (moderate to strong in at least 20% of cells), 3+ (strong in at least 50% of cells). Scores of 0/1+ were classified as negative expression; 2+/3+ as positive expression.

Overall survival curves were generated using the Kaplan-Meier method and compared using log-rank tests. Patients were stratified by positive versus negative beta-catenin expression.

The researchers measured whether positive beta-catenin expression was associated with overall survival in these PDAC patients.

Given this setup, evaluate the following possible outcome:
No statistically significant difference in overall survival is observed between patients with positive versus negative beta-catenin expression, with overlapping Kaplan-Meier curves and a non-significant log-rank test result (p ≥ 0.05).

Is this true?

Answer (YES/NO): NO